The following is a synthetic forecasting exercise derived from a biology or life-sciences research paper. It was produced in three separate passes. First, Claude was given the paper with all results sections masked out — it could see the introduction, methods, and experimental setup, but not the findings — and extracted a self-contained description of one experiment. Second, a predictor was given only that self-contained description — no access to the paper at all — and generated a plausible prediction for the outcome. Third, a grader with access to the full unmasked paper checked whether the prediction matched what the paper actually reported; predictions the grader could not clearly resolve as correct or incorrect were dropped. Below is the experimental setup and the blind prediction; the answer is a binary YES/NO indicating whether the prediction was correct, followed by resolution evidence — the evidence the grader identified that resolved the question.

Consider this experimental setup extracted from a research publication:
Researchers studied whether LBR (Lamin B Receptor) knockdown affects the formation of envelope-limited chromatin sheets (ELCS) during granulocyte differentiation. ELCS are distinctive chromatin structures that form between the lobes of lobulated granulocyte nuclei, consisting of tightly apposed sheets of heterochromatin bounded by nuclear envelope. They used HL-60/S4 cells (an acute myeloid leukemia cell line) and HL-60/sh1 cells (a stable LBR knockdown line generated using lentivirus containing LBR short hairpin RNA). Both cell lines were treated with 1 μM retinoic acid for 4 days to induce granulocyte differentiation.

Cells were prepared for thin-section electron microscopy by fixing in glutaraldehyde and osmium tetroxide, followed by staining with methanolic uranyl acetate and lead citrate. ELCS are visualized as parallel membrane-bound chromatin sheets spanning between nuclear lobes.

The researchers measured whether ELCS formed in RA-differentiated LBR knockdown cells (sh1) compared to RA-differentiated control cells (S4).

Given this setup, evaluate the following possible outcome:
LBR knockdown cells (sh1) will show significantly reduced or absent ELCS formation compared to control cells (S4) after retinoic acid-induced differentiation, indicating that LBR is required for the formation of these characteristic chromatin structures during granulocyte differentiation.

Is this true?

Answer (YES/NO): YES